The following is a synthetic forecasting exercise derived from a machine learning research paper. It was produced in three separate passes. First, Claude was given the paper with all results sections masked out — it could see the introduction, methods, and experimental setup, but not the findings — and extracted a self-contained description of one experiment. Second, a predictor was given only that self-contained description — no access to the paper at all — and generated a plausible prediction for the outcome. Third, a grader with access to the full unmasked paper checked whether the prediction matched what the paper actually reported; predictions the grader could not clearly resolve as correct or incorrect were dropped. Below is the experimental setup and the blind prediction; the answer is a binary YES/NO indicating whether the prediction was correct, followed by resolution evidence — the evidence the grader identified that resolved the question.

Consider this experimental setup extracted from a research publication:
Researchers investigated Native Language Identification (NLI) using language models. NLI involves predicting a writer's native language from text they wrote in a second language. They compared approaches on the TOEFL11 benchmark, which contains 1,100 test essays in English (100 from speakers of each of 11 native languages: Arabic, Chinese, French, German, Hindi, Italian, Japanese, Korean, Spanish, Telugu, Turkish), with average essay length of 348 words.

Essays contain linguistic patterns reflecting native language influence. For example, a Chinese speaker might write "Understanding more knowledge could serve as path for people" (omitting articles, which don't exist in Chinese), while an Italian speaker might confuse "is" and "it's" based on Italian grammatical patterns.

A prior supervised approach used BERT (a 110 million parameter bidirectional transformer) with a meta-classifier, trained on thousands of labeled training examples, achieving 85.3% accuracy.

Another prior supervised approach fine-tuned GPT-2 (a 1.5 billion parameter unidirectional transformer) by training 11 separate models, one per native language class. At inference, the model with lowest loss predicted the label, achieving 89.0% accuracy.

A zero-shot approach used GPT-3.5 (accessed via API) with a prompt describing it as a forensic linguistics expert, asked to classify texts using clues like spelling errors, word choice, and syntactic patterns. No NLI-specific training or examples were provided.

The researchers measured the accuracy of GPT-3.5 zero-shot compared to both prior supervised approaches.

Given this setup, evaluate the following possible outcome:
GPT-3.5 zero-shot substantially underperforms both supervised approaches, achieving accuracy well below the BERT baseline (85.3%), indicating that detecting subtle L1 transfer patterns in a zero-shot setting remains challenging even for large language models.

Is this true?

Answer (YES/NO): YES